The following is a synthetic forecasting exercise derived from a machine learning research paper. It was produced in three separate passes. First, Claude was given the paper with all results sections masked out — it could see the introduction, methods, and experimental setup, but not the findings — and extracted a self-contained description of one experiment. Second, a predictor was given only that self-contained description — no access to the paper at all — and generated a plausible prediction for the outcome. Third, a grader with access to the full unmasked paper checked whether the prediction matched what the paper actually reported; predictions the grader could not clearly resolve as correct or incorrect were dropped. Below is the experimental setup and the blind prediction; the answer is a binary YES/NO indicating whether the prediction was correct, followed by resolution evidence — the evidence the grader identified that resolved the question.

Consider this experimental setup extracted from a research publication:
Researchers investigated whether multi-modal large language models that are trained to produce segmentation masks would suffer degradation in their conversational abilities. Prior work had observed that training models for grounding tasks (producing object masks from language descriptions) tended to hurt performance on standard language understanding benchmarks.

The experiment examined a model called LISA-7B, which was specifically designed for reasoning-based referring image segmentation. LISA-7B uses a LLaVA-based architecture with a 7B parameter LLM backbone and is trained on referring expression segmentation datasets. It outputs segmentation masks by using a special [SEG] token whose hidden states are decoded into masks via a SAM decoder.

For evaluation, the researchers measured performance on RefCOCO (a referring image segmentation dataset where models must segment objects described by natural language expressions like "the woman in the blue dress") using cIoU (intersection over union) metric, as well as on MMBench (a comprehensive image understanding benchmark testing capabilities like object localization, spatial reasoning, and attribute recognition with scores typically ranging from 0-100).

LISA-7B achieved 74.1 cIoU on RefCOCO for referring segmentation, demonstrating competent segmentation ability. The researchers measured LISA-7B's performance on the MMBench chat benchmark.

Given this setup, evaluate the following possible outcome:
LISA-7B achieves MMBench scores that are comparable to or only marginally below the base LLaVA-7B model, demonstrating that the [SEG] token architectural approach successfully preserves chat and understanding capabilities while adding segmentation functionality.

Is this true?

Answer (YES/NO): NO